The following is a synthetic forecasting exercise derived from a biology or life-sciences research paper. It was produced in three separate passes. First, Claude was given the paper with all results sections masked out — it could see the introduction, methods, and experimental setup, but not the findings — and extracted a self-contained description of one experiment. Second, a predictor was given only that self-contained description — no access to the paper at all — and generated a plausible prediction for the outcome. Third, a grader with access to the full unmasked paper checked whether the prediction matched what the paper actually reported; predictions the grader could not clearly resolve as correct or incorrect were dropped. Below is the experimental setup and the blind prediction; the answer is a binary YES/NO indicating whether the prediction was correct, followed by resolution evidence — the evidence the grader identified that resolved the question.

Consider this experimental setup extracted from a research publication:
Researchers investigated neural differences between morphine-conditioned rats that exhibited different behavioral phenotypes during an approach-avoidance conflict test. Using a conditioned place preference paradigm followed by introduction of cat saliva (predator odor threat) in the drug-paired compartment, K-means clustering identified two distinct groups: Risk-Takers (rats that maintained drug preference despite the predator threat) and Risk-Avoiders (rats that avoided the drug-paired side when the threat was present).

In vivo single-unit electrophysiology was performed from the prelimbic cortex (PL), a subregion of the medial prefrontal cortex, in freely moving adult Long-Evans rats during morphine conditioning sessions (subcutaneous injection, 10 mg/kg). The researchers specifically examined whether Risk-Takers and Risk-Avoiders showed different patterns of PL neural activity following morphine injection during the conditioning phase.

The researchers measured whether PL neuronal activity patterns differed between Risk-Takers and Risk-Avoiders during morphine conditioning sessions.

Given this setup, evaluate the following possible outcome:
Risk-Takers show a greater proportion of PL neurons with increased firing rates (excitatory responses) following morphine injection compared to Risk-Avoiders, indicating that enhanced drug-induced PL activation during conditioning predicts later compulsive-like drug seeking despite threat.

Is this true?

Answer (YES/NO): NO